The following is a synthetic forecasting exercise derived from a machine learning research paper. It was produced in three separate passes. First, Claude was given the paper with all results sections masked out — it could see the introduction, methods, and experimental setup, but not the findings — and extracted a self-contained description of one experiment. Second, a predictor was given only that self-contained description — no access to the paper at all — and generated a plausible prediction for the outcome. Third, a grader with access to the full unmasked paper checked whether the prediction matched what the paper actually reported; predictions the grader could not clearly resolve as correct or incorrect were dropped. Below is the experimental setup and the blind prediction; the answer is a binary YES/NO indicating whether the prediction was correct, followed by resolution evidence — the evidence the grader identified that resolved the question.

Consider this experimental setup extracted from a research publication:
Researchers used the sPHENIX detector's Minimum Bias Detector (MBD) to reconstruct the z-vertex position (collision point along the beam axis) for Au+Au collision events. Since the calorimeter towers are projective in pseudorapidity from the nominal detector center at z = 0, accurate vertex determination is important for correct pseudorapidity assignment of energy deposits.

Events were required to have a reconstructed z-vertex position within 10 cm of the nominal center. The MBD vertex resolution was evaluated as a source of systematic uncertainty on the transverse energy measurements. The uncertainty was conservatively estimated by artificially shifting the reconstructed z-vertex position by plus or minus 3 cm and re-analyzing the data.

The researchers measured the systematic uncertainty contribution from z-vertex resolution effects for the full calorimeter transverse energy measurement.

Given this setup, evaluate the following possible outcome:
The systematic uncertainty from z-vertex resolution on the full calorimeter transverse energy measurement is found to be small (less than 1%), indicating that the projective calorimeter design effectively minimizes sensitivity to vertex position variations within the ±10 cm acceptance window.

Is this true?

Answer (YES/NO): YES